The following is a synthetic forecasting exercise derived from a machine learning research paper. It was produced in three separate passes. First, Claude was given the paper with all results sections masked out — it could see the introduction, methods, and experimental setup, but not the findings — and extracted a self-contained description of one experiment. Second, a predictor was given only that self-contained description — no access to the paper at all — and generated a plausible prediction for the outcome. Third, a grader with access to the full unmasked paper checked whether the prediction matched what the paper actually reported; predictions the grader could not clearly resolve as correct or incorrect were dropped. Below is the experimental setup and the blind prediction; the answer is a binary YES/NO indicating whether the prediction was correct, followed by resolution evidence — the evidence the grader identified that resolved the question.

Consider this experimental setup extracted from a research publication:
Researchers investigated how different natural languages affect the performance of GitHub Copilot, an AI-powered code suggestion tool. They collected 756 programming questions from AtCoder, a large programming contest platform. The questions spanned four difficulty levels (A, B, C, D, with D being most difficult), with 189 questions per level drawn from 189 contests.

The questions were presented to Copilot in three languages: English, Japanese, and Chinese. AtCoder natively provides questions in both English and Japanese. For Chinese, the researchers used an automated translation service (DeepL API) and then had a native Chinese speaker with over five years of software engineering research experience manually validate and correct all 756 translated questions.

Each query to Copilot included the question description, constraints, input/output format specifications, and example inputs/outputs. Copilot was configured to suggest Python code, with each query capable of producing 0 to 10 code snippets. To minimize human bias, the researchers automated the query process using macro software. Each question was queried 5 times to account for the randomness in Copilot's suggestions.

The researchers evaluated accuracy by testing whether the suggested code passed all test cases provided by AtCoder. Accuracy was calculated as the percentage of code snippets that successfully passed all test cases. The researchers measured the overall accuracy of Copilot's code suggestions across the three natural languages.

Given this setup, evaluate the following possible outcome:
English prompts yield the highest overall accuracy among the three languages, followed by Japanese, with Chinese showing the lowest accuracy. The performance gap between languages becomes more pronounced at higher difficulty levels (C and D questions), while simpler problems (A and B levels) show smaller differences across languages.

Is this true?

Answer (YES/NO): NO